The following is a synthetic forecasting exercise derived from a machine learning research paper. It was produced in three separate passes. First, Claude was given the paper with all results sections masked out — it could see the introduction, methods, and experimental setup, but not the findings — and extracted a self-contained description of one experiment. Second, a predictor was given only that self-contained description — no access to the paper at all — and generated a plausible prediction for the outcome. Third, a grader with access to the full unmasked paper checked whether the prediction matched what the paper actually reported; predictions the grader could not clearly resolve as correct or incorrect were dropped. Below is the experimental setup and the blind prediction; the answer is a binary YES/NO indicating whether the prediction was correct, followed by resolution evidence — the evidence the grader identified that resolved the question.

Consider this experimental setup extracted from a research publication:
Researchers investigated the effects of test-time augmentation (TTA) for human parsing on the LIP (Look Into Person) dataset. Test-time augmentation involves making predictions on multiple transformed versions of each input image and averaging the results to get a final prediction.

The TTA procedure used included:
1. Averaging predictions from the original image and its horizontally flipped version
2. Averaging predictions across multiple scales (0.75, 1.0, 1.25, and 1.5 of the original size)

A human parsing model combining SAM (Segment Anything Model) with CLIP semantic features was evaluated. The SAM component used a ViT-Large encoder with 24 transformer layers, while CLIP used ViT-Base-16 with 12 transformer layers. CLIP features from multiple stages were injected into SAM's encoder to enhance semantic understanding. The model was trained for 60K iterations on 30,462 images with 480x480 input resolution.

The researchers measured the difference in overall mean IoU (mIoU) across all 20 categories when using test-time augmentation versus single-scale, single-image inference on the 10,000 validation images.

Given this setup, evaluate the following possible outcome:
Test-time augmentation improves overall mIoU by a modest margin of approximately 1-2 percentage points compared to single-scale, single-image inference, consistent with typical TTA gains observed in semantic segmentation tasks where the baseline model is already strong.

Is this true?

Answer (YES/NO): YES